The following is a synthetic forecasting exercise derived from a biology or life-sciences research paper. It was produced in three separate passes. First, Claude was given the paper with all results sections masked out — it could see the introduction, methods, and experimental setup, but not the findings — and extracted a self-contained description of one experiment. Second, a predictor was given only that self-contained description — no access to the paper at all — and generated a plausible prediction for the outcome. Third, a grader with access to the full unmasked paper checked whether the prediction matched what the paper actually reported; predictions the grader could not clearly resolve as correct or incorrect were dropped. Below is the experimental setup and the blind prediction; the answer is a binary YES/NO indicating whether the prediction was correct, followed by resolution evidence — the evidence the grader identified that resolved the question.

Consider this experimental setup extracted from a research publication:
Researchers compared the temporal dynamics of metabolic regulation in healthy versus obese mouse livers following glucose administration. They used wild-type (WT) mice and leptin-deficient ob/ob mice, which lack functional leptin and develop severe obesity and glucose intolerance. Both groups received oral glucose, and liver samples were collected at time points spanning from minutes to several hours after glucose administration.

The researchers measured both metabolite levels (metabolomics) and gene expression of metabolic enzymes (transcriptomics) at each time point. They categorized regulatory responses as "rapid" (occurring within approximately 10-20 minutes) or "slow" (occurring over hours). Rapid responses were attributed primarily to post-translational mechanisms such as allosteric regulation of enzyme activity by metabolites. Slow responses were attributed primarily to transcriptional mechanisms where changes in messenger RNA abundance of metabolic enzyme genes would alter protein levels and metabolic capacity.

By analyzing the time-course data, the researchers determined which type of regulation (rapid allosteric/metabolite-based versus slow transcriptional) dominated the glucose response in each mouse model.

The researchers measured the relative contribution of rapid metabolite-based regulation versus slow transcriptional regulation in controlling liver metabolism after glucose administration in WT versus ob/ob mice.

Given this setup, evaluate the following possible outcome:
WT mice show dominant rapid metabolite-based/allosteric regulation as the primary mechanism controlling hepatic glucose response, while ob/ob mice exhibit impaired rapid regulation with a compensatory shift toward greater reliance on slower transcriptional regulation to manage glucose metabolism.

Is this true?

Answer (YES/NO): YES